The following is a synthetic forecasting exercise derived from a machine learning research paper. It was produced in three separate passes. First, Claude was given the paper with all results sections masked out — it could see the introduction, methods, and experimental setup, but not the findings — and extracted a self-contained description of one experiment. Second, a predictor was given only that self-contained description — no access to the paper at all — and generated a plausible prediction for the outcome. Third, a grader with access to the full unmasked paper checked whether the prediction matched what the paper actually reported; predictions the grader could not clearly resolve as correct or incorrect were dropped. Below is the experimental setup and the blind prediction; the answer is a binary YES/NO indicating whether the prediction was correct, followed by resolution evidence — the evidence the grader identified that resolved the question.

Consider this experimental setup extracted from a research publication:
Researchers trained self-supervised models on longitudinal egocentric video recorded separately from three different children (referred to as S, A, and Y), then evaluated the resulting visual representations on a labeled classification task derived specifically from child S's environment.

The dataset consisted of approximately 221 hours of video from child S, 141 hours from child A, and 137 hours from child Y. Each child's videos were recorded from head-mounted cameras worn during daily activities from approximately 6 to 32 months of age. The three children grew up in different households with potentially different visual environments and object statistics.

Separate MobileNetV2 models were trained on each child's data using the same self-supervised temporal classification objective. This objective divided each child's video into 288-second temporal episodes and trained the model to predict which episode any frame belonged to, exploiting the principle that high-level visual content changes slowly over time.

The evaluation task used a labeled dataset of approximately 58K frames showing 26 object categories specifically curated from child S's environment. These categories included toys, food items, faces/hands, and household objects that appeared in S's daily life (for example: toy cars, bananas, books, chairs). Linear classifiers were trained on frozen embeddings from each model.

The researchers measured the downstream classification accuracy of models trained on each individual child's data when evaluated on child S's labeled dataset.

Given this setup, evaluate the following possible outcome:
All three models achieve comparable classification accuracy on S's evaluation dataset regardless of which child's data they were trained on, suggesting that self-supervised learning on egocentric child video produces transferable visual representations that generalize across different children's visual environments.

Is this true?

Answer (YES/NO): YES